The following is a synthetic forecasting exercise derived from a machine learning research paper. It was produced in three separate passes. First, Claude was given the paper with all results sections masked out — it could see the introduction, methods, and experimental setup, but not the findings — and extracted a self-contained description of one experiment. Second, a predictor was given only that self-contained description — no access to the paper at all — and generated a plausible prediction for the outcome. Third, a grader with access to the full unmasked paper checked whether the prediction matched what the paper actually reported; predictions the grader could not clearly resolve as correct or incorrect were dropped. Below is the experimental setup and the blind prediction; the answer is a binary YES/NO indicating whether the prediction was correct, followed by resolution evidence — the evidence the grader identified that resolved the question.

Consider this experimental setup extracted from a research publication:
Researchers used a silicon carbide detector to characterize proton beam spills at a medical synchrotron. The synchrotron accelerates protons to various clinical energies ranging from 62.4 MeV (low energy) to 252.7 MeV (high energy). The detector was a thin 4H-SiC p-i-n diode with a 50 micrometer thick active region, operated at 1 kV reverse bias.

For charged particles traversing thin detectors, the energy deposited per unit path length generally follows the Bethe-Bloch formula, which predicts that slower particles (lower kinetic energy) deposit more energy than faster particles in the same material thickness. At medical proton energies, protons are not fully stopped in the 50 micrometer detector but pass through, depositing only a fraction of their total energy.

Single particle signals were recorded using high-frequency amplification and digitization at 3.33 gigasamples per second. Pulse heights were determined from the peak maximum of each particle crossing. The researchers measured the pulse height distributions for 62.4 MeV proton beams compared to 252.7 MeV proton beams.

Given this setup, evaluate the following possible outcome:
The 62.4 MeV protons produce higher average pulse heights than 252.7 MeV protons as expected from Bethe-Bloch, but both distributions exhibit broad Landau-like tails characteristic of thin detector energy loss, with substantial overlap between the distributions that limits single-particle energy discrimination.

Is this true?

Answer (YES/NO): NO